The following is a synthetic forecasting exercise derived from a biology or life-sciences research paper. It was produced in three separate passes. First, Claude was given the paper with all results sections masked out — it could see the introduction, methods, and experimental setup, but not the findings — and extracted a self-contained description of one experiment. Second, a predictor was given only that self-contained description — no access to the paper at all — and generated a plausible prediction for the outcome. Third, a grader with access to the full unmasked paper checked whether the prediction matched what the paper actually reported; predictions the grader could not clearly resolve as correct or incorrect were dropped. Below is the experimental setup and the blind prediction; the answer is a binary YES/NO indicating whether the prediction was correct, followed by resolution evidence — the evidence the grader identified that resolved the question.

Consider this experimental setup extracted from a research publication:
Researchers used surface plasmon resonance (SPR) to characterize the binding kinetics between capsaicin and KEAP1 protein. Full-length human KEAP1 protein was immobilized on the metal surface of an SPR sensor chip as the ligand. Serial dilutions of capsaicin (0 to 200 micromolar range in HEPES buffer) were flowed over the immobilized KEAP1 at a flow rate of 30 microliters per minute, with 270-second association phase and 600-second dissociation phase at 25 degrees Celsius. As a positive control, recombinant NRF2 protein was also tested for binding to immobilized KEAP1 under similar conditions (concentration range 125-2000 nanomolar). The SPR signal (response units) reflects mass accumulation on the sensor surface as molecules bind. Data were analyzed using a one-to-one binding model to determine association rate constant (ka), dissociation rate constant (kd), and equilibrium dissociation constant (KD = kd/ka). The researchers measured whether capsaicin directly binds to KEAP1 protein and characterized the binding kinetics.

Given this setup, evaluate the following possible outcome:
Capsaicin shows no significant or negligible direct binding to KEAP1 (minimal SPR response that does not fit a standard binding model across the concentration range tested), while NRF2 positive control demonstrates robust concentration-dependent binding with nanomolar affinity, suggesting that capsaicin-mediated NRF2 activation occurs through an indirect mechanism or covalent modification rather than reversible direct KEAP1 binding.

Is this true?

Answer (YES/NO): NO